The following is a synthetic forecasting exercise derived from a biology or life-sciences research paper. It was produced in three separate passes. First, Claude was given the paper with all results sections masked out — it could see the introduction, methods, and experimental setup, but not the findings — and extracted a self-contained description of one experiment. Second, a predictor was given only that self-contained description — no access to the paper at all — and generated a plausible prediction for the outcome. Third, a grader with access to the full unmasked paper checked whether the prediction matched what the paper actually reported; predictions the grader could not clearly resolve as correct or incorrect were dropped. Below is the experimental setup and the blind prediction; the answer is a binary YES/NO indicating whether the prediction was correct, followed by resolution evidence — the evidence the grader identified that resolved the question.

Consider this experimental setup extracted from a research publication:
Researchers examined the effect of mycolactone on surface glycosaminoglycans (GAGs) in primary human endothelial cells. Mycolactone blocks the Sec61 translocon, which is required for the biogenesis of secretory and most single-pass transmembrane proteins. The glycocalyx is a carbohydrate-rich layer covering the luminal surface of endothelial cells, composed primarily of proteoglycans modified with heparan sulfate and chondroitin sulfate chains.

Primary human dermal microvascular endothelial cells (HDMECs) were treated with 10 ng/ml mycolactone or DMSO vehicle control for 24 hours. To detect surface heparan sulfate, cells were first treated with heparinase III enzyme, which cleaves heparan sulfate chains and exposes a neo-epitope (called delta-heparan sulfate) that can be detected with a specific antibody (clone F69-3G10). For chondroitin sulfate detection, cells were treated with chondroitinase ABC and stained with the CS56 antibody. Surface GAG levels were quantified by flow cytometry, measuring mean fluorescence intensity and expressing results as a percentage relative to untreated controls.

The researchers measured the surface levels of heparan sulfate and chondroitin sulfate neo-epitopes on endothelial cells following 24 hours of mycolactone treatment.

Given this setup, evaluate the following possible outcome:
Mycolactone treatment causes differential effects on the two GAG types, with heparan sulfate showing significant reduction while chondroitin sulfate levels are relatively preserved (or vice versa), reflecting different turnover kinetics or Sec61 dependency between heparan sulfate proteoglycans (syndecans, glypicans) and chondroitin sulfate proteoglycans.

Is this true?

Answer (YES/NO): NO